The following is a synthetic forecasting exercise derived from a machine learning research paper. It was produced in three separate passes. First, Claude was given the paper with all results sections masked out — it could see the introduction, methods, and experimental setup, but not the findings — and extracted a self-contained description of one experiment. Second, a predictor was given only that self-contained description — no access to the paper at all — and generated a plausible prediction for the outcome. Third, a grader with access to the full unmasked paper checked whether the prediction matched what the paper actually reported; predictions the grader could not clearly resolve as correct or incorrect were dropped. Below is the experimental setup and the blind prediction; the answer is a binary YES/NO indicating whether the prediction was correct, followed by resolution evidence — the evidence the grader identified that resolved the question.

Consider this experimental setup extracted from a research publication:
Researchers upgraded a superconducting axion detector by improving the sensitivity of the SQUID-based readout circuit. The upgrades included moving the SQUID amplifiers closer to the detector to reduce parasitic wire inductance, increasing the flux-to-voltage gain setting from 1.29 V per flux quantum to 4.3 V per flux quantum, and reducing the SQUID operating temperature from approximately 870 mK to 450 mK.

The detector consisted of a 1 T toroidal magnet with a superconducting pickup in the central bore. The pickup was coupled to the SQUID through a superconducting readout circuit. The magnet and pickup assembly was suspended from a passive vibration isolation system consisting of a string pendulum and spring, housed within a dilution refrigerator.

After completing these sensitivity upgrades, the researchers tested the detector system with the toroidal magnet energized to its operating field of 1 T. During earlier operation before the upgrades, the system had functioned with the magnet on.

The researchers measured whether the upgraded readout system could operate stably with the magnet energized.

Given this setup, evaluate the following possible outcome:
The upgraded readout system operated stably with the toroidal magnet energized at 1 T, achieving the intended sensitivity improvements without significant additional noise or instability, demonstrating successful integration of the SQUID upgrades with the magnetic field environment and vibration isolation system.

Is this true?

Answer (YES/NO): NO